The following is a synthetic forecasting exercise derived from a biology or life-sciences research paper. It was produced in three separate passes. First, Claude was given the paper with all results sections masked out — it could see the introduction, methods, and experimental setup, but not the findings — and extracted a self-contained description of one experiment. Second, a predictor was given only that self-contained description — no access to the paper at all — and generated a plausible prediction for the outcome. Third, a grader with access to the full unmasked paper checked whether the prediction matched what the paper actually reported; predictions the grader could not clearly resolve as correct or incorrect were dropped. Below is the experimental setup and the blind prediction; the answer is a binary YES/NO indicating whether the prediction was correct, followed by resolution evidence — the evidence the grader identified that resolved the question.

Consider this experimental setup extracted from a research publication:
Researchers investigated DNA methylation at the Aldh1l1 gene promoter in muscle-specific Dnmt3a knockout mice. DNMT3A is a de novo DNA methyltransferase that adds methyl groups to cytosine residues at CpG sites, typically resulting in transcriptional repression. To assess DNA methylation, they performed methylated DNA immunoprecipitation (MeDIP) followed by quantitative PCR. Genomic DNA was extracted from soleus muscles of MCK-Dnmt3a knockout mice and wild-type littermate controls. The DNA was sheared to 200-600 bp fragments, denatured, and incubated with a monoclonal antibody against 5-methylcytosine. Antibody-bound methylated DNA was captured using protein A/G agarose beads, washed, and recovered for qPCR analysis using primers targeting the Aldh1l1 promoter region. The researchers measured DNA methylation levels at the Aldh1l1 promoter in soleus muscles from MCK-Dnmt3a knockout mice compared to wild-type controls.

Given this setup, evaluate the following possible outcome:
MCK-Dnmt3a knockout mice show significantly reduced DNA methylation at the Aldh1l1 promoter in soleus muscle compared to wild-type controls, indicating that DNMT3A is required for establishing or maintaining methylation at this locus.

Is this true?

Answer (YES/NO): YES